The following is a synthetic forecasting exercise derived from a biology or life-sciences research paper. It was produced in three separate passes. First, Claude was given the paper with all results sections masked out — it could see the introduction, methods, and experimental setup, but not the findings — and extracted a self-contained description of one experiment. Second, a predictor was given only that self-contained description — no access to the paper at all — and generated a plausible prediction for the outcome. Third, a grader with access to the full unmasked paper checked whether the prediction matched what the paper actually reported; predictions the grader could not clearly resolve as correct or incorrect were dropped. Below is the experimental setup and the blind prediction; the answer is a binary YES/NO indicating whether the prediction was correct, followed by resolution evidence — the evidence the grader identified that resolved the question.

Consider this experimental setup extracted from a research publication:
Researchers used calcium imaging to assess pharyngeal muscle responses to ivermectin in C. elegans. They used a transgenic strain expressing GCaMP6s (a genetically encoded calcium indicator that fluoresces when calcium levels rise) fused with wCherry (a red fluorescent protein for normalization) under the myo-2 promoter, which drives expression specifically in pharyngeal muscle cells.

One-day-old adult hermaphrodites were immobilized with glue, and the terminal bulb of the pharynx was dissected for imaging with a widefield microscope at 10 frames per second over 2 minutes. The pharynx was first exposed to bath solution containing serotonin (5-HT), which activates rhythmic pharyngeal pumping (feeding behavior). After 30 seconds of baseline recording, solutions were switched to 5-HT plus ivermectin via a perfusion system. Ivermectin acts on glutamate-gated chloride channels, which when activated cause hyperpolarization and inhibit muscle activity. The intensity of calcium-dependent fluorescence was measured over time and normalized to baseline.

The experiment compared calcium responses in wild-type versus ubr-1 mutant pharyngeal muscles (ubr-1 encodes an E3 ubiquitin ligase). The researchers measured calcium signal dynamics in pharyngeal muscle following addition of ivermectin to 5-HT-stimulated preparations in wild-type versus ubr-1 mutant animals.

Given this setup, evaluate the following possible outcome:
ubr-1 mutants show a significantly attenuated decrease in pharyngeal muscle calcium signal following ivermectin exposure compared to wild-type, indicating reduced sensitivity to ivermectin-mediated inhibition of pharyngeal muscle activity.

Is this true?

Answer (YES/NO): YES